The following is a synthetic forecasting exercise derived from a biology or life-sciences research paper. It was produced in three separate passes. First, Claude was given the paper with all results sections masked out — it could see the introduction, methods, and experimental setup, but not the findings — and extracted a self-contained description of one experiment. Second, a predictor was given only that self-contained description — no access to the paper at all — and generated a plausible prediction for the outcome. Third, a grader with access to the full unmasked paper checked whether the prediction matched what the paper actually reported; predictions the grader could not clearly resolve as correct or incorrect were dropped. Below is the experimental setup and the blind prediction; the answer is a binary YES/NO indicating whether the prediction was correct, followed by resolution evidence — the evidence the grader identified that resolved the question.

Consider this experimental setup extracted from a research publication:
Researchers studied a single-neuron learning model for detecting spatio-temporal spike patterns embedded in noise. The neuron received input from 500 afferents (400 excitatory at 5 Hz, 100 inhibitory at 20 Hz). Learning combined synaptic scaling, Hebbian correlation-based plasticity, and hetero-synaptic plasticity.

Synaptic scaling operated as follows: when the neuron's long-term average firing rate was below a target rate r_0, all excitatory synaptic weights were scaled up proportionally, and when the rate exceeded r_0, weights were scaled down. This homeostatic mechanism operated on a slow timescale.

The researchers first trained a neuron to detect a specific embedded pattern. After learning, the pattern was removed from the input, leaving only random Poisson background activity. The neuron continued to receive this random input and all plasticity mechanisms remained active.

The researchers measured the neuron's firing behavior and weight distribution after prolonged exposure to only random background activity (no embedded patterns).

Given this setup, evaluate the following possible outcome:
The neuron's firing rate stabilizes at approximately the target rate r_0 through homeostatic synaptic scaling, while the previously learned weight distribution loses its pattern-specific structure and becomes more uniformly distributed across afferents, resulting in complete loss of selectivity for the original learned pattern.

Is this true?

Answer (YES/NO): NO